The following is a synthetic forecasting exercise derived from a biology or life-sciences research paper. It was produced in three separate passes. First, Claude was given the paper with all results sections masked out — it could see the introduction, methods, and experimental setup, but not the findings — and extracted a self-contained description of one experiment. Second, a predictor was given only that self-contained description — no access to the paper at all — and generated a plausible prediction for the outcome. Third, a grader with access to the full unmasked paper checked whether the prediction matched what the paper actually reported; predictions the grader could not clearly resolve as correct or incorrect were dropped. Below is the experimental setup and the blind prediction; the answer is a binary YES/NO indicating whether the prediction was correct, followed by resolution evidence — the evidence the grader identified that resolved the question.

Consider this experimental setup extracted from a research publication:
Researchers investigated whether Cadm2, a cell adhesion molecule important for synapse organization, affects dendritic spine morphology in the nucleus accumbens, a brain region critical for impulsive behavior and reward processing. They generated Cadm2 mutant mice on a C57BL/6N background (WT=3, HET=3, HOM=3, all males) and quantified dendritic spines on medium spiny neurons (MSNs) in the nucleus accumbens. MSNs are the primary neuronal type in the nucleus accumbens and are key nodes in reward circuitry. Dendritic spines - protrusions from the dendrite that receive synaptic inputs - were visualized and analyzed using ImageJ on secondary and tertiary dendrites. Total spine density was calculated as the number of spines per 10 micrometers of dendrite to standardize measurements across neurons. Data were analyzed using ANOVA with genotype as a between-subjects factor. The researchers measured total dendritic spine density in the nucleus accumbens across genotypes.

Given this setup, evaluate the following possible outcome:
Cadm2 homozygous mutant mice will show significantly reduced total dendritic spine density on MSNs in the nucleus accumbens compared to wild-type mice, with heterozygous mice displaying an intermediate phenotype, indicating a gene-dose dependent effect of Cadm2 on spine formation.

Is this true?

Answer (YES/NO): NO